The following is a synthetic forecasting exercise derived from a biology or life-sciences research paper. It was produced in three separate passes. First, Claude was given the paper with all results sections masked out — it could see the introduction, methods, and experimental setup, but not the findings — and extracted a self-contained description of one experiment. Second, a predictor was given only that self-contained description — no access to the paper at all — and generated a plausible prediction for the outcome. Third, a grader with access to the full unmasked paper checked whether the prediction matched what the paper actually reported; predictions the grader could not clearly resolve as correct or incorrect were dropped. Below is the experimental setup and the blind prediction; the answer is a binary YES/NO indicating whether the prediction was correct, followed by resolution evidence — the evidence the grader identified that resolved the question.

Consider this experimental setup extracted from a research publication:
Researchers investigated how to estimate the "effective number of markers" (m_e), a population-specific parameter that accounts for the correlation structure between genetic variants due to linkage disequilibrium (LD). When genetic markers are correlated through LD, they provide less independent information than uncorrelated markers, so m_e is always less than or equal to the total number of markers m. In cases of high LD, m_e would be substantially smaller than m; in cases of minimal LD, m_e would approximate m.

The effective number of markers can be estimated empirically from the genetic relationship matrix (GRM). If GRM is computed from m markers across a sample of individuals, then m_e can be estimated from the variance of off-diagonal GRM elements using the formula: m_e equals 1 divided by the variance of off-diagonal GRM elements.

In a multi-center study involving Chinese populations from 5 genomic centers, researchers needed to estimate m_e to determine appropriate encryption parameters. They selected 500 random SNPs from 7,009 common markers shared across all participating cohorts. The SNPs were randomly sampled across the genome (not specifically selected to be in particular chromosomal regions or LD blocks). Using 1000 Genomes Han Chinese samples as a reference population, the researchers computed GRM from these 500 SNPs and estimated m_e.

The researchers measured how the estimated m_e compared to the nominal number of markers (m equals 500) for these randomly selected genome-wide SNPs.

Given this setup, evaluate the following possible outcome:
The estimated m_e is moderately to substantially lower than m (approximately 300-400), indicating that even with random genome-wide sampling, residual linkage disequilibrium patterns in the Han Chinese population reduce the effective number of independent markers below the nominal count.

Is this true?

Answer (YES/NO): NO